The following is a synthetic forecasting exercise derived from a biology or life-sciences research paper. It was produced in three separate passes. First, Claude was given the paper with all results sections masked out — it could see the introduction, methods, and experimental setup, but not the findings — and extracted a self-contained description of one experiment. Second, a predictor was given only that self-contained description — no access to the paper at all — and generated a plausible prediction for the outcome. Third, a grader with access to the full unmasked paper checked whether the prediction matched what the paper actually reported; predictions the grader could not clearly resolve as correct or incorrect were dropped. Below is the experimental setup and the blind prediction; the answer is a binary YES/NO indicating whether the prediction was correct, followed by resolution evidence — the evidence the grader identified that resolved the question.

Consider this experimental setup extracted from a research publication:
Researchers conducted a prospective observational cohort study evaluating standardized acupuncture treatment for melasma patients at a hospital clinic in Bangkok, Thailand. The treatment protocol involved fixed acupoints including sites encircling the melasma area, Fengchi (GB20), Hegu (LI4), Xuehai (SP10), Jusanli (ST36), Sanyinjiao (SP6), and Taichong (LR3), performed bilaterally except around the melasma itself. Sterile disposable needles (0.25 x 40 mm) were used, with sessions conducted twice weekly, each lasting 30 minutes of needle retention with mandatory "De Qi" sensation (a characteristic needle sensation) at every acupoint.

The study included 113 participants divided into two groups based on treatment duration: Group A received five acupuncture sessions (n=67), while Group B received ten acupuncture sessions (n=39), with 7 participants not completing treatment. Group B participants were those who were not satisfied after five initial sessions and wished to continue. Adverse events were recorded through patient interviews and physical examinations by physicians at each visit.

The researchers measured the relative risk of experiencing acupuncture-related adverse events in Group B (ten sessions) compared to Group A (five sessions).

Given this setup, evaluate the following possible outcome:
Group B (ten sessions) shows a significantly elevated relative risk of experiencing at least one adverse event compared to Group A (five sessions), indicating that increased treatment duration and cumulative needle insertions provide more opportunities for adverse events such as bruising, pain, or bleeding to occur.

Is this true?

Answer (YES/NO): NO